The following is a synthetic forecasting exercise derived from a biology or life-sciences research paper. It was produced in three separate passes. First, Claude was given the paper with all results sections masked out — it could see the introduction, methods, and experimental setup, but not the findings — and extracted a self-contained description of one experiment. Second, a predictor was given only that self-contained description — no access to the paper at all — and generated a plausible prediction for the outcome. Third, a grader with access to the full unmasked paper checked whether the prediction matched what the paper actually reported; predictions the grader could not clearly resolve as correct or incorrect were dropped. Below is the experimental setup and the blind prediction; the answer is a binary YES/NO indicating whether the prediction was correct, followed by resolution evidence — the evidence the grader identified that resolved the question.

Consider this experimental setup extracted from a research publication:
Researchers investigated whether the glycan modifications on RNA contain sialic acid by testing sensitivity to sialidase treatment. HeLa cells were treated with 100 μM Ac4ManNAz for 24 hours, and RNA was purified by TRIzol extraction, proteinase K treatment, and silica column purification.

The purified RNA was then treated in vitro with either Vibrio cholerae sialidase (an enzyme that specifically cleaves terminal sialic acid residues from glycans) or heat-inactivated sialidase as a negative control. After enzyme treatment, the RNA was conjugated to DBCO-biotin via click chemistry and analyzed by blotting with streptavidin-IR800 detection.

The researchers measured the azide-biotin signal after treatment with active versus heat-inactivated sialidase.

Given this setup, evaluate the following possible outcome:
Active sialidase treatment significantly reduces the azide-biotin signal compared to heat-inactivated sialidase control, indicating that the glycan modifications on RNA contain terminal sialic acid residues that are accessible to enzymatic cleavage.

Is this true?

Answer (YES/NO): YES